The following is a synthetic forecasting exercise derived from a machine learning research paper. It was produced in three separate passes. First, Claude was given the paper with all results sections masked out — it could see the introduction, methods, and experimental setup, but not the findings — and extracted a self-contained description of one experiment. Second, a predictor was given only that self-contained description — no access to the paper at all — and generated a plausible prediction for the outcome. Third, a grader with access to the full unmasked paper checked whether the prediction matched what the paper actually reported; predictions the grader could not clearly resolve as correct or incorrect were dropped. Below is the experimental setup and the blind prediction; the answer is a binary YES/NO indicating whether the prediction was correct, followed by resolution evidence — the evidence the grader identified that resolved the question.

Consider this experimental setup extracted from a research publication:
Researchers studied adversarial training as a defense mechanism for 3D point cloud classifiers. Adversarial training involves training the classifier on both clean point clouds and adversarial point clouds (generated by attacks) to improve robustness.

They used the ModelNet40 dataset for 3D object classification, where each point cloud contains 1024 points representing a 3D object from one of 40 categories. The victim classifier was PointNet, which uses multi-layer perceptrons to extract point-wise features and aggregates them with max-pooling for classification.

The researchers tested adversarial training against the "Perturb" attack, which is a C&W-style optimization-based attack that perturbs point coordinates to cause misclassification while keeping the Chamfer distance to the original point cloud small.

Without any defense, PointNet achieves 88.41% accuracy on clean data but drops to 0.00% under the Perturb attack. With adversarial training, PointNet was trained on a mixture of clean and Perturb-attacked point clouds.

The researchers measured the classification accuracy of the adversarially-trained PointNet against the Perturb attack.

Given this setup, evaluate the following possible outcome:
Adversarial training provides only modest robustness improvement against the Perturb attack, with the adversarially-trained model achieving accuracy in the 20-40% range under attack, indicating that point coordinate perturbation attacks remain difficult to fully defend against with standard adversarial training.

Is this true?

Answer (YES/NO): YES